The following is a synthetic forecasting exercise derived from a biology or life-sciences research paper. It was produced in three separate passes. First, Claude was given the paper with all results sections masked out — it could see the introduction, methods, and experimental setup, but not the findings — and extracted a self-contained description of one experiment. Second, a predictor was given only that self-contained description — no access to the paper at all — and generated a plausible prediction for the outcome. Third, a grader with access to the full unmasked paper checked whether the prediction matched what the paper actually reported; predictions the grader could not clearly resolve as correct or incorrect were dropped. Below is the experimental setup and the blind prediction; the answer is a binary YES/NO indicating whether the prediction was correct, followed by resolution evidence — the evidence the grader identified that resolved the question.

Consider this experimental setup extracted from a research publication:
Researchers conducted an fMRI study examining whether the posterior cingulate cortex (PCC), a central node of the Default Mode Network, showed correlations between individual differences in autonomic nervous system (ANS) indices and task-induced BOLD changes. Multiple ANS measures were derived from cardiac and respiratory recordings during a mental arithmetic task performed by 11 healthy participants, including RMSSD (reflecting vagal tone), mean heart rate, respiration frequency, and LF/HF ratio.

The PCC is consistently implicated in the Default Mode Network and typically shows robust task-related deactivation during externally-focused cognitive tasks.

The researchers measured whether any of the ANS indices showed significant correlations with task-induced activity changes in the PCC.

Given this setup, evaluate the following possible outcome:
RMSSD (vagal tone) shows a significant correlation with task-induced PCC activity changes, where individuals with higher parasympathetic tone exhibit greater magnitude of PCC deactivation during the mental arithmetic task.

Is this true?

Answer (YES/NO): NO